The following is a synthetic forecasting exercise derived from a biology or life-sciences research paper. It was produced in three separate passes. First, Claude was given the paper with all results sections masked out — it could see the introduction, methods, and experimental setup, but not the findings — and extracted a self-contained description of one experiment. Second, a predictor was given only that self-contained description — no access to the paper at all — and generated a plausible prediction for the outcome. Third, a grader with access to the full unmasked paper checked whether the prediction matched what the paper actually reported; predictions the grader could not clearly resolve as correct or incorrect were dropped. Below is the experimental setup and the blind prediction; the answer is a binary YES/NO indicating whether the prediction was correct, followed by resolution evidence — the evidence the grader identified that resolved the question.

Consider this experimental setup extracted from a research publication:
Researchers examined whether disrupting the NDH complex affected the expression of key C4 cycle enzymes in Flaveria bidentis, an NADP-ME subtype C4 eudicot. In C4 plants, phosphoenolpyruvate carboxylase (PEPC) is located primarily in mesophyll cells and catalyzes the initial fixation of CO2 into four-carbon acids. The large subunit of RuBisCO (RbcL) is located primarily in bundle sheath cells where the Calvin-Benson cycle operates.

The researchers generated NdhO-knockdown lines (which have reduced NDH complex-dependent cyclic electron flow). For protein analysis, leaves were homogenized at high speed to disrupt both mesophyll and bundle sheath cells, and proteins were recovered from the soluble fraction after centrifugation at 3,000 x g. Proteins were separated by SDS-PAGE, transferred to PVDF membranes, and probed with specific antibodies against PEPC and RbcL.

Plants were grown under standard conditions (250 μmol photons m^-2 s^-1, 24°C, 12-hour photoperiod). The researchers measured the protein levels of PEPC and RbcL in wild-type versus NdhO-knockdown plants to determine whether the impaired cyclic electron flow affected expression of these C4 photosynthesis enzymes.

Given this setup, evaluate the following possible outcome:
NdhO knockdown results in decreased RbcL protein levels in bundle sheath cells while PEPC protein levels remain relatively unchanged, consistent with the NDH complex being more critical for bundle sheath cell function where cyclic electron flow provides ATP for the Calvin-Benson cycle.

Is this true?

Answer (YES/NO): NO